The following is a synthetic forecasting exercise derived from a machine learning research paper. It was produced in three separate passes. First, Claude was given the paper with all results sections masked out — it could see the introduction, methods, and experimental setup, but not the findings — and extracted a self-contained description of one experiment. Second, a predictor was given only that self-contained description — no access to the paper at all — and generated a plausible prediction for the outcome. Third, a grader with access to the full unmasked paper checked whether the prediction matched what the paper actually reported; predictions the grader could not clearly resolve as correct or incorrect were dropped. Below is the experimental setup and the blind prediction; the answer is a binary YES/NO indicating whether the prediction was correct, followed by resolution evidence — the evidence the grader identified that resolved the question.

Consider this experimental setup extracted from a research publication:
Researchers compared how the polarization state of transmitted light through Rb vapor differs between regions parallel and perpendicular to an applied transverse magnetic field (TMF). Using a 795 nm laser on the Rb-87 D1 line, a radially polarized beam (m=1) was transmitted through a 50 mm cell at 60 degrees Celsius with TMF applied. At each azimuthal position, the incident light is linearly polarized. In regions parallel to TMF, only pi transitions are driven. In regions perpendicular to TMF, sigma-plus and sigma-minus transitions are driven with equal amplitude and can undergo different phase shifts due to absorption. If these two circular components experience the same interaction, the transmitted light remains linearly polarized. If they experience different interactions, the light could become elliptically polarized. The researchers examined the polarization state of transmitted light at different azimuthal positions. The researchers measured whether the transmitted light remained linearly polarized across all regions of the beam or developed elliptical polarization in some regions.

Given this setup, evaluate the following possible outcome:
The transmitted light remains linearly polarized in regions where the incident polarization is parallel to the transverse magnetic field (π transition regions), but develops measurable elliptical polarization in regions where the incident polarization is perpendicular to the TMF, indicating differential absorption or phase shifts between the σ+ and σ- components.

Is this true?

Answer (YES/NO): NO